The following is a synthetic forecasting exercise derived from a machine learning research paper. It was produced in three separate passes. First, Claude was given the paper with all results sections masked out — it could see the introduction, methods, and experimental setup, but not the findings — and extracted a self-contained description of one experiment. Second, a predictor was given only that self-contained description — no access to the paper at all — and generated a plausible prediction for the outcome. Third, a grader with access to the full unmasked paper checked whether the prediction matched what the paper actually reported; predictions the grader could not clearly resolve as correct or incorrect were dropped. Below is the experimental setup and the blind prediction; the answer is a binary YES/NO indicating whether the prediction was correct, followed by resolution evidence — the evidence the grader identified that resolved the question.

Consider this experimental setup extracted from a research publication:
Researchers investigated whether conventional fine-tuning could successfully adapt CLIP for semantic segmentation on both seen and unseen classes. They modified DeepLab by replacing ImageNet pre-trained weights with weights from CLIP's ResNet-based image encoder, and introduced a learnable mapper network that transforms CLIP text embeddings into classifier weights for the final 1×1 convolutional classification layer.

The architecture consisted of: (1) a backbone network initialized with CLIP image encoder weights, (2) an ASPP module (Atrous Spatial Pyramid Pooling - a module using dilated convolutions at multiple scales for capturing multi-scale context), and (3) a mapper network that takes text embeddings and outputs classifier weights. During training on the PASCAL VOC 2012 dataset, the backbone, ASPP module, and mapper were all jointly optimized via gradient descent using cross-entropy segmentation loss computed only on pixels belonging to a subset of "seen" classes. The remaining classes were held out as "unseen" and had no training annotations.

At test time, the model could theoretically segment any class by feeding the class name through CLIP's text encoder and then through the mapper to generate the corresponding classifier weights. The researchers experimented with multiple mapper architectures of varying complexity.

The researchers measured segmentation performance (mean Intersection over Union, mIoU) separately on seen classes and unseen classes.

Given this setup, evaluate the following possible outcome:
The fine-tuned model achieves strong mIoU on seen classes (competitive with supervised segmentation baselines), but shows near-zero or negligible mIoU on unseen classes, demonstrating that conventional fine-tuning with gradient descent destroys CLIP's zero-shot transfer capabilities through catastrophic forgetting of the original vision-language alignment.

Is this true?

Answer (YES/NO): NO